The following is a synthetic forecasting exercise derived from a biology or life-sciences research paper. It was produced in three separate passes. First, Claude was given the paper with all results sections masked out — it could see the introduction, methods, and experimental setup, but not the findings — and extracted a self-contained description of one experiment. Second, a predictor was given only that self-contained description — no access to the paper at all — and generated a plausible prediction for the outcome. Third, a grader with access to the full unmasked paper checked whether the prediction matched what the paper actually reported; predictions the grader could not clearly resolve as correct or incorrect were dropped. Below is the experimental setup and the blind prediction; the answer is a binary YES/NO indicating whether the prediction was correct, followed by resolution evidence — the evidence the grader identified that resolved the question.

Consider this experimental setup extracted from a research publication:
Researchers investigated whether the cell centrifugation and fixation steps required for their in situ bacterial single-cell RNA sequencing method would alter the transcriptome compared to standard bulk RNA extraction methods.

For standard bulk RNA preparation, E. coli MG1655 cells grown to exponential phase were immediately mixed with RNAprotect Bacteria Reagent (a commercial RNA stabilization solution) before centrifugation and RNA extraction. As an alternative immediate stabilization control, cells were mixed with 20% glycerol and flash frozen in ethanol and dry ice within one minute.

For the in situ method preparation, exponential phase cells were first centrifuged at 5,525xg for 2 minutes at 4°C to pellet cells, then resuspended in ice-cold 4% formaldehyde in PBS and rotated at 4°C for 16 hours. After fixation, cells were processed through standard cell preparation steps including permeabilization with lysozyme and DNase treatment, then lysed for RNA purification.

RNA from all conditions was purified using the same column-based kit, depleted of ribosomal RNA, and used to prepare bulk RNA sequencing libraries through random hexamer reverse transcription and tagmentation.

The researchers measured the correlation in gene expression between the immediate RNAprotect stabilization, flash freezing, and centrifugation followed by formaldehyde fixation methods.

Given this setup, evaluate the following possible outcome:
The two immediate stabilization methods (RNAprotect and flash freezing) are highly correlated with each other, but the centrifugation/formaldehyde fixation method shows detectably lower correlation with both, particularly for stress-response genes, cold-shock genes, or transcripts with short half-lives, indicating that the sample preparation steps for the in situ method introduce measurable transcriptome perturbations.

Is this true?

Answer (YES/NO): NO